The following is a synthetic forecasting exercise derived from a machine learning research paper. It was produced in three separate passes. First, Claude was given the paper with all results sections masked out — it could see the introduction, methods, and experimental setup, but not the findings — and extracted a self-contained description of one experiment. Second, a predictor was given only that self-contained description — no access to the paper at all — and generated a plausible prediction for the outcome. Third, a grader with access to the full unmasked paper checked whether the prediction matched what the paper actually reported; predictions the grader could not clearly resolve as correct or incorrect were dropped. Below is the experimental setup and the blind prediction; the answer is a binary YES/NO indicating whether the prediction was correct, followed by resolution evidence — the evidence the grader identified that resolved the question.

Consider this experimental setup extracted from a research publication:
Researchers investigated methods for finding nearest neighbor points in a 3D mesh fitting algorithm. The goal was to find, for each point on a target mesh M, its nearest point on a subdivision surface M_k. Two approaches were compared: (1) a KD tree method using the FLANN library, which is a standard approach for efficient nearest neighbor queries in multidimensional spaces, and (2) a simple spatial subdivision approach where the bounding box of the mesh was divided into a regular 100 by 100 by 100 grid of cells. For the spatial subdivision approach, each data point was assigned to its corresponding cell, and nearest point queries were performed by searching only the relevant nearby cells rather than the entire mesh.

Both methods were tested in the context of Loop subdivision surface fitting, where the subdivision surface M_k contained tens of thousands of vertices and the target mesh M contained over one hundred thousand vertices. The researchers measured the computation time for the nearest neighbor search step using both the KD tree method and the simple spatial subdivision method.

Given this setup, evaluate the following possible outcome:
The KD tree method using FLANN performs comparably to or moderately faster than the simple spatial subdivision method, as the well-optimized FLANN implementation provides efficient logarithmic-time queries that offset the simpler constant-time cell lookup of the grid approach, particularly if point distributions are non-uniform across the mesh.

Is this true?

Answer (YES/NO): NO